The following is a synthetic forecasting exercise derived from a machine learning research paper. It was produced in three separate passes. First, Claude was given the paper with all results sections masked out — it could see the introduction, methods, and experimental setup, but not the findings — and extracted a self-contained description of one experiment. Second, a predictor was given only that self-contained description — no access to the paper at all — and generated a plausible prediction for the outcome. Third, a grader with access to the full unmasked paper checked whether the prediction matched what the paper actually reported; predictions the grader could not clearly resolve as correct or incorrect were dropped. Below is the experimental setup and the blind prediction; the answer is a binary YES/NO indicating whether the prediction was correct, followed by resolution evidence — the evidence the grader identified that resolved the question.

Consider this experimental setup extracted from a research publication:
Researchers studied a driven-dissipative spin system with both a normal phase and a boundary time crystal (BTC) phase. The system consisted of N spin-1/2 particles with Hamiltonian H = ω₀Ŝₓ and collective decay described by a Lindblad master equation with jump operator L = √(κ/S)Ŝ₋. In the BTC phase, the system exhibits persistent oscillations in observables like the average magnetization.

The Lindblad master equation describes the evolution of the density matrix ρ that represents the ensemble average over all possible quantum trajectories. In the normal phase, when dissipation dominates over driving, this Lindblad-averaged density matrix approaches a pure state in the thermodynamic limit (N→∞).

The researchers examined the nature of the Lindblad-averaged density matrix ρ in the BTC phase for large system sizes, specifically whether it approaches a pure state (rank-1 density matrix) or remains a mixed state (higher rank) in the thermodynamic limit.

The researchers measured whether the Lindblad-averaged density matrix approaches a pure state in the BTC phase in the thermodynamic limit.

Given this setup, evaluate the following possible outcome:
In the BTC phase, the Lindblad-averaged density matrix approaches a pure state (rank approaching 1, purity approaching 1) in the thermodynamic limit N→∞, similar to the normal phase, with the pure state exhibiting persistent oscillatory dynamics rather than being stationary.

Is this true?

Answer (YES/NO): NO